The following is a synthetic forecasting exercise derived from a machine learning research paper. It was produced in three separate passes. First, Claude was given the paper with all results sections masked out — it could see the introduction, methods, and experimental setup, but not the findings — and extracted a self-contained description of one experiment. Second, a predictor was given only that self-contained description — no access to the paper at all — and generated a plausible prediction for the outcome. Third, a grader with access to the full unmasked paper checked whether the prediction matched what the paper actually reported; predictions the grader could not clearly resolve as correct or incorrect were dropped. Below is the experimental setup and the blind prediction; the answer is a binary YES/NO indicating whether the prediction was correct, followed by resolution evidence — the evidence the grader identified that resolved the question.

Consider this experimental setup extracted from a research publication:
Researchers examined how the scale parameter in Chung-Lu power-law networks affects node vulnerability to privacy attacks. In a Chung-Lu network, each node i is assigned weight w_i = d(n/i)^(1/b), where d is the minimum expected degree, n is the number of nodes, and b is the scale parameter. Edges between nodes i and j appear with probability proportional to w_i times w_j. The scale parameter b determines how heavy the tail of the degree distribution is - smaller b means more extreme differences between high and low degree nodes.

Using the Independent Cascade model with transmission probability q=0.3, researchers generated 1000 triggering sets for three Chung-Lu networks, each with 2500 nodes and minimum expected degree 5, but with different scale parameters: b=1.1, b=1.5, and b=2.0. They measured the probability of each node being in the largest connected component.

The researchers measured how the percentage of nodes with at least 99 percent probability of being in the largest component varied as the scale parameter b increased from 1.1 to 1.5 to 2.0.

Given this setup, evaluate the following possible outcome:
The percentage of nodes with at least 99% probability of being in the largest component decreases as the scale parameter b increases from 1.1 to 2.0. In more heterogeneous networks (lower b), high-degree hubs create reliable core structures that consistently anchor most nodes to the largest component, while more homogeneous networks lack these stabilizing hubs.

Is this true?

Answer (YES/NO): NO